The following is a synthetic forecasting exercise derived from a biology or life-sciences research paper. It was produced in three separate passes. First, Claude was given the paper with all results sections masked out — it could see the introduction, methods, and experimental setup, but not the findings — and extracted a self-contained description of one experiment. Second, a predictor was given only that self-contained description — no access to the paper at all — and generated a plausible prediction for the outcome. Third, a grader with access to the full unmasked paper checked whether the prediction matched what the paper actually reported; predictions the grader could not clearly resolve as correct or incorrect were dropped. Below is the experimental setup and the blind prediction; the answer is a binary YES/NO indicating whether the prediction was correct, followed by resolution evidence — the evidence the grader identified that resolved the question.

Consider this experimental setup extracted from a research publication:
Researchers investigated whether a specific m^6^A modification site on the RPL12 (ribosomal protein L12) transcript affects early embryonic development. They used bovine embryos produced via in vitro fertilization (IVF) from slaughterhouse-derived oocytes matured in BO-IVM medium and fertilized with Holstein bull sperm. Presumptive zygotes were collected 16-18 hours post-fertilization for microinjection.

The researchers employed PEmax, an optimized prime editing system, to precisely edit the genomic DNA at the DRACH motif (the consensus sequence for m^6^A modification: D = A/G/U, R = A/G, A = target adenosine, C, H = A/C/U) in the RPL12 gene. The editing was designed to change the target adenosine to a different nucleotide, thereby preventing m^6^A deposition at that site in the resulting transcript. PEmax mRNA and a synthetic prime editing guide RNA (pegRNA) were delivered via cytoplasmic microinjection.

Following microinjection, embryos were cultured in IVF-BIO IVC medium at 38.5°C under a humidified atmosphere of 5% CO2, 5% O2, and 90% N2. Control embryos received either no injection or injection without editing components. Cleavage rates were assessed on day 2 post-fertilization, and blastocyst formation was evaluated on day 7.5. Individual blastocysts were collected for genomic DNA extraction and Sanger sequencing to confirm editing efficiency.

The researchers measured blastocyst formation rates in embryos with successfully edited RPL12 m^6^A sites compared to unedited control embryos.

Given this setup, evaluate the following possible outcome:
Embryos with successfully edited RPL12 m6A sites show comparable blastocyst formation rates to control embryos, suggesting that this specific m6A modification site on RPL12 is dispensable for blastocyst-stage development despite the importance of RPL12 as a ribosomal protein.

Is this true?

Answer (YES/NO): NO